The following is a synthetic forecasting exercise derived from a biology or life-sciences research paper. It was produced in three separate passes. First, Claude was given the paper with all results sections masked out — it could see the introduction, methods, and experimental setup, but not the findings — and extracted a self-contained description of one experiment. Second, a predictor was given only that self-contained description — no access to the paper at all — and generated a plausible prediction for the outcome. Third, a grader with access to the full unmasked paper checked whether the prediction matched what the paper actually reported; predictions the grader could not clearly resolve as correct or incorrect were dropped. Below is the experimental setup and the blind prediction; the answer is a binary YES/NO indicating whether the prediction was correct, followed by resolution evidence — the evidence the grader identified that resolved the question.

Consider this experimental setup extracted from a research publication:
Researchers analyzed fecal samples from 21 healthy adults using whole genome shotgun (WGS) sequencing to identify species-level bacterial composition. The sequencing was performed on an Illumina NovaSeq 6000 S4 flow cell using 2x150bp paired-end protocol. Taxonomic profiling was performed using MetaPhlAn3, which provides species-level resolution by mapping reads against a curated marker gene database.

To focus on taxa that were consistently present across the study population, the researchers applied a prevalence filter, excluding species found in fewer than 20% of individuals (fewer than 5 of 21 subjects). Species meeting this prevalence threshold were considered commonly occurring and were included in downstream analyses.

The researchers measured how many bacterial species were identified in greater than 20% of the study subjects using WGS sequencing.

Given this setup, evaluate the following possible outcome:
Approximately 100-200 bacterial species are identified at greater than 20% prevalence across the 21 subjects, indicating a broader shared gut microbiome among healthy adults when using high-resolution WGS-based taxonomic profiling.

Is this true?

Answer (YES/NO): YES